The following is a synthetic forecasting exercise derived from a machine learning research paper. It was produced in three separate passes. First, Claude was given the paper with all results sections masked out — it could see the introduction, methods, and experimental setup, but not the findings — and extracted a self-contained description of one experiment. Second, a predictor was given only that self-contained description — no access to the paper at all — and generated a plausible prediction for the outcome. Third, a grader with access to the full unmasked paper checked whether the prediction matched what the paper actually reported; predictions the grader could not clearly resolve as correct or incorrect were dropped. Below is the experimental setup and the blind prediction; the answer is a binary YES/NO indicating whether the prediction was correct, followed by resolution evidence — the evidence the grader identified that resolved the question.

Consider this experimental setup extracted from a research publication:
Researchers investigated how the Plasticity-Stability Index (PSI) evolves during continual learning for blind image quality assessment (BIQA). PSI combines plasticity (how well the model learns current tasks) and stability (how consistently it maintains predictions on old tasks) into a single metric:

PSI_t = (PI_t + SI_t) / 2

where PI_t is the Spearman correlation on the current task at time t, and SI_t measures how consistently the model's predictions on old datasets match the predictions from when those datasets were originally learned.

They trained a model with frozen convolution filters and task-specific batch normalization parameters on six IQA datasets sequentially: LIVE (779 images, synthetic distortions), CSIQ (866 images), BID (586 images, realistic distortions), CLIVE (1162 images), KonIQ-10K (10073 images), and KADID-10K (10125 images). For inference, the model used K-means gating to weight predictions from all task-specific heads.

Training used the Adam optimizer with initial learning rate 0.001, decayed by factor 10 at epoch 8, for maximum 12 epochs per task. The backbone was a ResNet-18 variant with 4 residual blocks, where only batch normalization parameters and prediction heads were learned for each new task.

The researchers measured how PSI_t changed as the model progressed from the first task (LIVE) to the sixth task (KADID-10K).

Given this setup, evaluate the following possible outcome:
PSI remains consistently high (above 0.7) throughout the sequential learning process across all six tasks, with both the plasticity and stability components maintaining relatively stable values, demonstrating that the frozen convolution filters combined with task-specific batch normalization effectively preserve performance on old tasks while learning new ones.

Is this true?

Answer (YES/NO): YES